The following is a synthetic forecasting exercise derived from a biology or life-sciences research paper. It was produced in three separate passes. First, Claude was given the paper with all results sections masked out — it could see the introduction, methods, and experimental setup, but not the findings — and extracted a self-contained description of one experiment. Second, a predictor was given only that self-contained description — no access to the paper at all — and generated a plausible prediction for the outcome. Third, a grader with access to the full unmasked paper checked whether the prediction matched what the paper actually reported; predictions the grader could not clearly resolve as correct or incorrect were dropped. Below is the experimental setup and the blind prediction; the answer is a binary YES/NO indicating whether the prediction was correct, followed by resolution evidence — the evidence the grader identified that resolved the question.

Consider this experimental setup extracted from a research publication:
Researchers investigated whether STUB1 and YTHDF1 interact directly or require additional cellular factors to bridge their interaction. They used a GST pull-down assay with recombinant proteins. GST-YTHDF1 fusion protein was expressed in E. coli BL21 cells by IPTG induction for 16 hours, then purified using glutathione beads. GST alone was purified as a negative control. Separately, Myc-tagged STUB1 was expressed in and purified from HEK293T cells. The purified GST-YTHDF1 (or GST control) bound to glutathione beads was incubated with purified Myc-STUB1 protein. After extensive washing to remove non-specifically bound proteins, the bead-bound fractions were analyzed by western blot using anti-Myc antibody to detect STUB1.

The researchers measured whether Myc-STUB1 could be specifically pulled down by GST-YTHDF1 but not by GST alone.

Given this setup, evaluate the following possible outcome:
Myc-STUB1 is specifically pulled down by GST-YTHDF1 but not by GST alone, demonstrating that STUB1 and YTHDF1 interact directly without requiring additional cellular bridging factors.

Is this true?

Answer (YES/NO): YES